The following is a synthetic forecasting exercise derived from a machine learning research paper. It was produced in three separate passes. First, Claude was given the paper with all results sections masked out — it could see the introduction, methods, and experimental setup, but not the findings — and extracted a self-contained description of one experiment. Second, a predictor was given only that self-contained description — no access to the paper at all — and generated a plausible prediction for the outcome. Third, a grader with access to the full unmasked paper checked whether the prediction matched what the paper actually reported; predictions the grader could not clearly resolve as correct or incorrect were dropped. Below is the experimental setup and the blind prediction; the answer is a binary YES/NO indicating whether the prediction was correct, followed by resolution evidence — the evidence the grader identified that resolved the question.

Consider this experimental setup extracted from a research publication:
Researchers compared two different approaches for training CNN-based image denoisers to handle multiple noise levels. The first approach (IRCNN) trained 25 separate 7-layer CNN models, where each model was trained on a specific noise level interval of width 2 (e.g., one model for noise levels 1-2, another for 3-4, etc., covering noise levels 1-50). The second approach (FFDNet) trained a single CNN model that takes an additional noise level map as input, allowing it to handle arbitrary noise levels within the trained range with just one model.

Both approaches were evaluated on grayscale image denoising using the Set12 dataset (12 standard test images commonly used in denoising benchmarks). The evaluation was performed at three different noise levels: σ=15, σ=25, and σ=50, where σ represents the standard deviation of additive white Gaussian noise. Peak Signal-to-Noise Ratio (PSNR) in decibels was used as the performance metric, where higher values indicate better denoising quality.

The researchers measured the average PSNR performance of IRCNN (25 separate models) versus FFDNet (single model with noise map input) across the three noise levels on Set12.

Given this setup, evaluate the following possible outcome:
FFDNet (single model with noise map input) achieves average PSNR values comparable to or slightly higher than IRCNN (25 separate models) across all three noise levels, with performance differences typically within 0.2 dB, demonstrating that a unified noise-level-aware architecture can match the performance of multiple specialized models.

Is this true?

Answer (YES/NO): YES